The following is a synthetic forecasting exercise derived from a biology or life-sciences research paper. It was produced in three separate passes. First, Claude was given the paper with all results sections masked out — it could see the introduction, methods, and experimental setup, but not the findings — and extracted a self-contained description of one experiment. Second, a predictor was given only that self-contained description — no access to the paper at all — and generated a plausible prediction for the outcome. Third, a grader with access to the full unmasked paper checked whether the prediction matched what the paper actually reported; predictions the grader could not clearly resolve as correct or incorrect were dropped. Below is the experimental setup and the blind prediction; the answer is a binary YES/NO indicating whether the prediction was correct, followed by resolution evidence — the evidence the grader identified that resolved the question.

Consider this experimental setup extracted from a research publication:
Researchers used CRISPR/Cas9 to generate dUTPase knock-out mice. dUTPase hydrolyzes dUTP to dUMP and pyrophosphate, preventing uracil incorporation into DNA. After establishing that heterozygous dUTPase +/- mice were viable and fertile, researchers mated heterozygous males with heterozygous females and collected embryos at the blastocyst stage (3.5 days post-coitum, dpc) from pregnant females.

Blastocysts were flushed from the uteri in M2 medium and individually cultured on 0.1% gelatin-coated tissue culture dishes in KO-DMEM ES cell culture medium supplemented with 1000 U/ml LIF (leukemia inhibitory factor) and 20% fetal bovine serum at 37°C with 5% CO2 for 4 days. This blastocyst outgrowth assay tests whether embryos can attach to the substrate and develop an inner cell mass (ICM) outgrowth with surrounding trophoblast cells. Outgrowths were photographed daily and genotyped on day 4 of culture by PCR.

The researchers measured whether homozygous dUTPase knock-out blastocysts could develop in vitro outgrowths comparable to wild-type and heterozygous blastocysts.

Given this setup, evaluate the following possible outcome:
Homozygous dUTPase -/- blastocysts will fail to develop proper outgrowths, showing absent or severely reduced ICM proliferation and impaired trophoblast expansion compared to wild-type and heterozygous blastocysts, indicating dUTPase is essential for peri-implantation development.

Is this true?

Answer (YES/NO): NO